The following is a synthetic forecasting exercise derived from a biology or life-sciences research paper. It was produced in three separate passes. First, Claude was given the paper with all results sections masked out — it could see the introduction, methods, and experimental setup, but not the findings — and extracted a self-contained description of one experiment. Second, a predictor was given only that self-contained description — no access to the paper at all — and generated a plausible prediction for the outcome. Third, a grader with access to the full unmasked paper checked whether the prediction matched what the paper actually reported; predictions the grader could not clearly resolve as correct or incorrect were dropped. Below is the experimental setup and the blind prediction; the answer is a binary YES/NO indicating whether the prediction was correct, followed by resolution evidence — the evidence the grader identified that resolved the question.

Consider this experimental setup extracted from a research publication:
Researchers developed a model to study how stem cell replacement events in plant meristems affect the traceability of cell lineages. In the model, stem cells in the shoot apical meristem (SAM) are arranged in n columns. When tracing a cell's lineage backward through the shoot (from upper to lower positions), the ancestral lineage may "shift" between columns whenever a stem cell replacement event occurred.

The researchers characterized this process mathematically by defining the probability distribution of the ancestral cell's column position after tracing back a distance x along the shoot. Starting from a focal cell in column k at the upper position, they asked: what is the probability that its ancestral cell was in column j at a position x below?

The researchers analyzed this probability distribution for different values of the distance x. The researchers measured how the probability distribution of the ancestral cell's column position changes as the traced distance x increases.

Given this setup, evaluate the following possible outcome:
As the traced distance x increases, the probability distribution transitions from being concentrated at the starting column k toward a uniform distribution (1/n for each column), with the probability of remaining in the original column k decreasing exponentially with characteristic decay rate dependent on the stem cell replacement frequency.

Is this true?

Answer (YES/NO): YES